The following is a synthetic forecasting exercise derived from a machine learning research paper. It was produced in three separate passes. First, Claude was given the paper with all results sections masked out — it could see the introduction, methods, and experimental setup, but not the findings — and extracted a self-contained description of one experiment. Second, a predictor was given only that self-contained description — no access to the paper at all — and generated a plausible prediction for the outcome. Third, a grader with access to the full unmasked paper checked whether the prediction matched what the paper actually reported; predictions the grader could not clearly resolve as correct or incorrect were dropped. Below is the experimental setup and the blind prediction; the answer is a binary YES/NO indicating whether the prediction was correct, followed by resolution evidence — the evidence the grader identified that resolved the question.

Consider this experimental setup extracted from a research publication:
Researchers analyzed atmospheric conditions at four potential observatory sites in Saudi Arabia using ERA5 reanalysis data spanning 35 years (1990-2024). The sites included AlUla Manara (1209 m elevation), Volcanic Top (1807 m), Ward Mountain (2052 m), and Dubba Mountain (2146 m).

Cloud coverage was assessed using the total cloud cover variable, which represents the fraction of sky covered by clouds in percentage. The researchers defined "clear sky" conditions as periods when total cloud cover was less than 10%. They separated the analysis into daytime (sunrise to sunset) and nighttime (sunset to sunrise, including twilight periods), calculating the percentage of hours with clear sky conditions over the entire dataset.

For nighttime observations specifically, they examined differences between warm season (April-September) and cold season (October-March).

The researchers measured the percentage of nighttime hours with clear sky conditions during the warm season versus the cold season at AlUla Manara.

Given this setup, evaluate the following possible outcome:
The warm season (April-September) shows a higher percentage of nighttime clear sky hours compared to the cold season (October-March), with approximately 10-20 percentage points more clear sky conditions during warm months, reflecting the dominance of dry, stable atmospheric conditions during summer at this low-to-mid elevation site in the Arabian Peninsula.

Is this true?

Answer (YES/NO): YES